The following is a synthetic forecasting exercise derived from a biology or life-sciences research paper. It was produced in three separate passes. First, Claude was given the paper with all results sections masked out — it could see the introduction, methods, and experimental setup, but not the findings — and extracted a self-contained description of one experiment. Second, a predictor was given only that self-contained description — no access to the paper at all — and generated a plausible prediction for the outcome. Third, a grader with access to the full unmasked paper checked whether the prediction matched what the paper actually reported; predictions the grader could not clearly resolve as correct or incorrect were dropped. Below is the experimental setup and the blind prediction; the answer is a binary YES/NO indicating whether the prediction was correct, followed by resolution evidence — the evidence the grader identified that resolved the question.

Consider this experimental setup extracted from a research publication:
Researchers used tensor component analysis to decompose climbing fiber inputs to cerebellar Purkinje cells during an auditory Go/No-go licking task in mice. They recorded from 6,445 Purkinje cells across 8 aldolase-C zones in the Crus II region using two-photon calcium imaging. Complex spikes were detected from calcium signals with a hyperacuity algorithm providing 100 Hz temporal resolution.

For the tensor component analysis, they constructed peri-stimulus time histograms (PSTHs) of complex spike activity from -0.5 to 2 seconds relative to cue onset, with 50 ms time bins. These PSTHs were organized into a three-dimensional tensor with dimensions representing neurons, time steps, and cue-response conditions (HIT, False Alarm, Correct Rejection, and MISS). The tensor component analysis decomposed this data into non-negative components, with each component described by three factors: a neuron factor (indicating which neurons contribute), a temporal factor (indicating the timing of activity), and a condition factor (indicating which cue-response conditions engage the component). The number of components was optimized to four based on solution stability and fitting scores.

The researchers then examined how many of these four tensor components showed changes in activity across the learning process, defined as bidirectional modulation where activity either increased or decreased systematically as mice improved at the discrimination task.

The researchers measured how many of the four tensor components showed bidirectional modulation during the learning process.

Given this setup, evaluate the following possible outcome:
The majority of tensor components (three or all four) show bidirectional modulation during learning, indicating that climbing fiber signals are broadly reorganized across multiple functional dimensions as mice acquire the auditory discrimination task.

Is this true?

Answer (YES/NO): NO